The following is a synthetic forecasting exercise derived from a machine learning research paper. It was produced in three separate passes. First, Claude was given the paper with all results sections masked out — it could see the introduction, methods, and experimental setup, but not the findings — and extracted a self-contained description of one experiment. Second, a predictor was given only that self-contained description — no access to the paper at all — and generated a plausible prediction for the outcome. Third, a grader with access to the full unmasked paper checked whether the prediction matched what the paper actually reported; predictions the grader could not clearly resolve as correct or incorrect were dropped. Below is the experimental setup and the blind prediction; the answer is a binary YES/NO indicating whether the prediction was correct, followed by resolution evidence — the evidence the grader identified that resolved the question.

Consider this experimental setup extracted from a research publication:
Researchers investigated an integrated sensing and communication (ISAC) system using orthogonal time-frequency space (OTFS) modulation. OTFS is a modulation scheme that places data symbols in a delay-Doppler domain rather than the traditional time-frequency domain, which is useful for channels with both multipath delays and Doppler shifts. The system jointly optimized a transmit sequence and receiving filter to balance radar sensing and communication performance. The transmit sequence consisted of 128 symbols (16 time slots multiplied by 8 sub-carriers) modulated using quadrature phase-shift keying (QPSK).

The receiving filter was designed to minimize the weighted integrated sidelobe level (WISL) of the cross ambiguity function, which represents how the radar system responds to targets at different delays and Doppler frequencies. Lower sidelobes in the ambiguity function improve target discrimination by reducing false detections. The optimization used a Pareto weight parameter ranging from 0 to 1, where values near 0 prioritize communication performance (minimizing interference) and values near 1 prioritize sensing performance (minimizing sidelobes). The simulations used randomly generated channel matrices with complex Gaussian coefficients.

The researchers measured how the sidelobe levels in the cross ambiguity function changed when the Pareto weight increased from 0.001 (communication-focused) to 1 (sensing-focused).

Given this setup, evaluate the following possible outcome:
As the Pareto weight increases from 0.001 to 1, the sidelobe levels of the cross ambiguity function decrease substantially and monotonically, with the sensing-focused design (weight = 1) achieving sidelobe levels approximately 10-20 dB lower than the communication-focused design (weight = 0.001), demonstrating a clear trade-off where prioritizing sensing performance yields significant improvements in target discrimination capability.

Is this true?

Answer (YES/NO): NO